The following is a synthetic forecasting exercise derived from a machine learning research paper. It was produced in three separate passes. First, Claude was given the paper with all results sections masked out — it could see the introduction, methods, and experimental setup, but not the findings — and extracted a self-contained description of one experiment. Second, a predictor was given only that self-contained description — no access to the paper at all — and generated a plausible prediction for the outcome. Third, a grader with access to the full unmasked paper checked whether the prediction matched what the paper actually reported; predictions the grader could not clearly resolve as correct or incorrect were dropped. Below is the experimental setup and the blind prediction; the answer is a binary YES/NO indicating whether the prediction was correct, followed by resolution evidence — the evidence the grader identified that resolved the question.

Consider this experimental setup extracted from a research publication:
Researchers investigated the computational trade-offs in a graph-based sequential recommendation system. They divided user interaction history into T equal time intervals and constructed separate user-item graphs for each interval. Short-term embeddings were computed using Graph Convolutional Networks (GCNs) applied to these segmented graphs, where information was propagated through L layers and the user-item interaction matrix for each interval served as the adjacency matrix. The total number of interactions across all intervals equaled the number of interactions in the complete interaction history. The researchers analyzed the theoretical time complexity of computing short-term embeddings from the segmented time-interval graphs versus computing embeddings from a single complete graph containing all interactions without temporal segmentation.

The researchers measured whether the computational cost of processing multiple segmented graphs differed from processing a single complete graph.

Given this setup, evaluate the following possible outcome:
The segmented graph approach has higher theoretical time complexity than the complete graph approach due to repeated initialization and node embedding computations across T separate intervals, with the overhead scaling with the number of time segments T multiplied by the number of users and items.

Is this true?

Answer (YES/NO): NO